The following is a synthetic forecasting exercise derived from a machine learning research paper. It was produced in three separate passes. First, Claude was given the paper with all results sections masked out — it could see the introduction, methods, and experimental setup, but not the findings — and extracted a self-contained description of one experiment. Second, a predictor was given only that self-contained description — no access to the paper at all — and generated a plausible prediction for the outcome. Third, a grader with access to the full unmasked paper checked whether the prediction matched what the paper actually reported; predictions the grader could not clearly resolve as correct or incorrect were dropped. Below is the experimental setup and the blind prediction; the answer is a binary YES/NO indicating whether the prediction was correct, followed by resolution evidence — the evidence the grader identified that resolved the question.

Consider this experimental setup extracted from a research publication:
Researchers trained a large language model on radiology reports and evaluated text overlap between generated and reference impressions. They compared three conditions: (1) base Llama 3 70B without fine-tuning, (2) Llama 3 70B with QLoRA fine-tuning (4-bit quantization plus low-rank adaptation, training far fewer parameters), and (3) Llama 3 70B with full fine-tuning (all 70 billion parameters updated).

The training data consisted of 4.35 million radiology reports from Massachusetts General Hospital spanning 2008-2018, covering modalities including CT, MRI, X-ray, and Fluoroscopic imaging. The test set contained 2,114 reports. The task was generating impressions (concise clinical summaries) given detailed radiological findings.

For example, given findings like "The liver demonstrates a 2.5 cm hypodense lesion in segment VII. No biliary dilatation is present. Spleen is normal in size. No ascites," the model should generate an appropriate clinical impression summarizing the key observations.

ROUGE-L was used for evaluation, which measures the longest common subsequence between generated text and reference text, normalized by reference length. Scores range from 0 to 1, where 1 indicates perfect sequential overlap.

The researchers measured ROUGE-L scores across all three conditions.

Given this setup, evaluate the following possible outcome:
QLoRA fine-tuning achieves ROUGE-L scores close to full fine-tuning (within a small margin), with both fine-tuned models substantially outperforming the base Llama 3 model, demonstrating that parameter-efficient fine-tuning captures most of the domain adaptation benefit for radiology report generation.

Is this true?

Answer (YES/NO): YES